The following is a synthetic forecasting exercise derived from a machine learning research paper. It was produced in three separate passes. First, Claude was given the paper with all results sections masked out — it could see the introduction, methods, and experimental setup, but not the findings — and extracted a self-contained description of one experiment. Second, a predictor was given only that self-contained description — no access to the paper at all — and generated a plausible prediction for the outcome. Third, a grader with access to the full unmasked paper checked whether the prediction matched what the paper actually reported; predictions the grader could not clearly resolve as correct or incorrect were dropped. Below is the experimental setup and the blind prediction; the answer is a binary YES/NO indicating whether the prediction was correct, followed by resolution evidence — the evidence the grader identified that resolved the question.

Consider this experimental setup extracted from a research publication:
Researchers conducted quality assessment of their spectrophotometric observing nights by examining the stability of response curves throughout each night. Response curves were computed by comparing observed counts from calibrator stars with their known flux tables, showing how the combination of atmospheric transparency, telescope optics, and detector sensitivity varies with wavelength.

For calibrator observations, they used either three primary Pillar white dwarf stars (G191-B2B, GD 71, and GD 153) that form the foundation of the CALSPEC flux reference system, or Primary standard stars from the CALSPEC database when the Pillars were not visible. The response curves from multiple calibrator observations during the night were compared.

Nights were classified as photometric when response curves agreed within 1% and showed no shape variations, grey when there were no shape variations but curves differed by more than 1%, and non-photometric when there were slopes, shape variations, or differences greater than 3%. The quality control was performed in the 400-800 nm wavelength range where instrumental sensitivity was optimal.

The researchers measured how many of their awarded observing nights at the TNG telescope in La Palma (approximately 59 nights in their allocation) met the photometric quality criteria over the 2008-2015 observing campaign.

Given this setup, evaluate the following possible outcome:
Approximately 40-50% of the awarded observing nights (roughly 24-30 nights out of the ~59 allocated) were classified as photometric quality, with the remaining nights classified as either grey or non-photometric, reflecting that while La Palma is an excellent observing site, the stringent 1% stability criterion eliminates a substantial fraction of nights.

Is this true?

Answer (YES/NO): NO